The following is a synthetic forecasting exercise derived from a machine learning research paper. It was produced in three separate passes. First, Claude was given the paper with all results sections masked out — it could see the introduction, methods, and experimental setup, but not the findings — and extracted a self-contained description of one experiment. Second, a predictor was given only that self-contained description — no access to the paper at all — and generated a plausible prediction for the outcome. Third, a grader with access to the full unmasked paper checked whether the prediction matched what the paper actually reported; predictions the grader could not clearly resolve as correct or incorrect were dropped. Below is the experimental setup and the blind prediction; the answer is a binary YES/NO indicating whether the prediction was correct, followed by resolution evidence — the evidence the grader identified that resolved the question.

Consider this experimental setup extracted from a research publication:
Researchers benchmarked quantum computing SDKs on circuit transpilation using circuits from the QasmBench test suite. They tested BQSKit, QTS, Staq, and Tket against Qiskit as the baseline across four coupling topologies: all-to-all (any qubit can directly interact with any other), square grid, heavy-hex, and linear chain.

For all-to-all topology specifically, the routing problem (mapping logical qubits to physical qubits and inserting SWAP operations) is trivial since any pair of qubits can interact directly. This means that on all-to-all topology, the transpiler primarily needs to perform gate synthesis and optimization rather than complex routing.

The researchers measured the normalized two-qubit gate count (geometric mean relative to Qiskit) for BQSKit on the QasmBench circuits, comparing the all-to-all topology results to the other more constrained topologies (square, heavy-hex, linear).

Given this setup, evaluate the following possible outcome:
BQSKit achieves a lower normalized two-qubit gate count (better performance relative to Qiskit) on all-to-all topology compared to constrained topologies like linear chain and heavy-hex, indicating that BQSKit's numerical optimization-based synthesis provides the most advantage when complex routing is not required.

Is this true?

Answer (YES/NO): YES